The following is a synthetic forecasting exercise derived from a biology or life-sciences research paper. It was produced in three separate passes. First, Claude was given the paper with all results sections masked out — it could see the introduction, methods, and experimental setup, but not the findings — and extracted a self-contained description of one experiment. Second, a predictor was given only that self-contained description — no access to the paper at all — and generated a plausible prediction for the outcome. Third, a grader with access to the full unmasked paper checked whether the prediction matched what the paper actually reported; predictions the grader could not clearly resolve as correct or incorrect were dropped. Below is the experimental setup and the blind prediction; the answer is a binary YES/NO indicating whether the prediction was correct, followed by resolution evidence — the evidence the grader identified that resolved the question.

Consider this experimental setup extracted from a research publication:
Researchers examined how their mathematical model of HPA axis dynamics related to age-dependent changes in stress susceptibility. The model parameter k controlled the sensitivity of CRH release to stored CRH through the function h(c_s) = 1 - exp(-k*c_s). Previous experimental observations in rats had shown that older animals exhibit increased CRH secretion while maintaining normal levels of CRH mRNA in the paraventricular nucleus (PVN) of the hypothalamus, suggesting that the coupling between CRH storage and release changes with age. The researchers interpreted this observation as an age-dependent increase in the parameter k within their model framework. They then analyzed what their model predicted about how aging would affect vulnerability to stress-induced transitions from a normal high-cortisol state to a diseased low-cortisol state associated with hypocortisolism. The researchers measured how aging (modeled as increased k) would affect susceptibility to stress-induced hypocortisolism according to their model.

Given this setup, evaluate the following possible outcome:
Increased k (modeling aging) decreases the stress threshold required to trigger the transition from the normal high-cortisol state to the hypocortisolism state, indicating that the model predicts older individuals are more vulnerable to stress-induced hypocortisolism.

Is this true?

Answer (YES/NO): NO